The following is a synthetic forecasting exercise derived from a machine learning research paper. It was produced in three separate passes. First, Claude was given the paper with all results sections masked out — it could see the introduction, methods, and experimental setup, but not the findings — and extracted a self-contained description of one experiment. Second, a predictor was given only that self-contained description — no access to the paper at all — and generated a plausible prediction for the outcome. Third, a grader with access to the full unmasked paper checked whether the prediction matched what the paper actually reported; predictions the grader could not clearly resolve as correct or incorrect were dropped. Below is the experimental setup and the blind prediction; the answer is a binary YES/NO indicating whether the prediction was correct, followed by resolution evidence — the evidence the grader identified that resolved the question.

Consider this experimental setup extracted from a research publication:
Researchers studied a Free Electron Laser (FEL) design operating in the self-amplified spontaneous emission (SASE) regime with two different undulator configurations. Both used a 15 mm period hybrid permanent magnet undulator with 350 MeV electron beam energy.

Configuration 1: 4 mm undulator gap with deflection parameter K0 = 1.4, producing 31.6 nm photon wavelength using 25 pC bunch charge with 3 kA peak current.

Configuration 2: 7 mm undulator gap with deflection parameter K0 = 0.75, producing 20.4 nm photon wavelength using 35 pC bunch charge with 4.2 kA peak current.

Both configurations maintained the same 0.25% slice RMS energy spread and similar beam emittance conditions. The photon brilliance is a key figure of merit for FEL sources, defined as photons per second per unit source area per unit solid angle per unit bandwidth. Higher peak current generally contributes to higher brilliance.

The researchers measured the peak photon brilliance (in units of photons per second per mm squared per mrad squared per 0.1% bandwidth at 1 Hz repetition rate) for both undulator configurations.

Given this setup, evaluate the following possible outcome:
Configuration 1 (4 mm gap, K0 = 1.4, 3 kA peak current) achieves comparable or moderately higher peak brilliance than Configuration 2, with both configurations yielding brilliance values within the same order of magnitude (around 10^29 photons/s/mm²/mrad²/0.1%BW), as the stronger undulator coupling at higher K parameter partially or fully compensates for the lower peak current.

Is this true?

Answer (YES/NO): NO